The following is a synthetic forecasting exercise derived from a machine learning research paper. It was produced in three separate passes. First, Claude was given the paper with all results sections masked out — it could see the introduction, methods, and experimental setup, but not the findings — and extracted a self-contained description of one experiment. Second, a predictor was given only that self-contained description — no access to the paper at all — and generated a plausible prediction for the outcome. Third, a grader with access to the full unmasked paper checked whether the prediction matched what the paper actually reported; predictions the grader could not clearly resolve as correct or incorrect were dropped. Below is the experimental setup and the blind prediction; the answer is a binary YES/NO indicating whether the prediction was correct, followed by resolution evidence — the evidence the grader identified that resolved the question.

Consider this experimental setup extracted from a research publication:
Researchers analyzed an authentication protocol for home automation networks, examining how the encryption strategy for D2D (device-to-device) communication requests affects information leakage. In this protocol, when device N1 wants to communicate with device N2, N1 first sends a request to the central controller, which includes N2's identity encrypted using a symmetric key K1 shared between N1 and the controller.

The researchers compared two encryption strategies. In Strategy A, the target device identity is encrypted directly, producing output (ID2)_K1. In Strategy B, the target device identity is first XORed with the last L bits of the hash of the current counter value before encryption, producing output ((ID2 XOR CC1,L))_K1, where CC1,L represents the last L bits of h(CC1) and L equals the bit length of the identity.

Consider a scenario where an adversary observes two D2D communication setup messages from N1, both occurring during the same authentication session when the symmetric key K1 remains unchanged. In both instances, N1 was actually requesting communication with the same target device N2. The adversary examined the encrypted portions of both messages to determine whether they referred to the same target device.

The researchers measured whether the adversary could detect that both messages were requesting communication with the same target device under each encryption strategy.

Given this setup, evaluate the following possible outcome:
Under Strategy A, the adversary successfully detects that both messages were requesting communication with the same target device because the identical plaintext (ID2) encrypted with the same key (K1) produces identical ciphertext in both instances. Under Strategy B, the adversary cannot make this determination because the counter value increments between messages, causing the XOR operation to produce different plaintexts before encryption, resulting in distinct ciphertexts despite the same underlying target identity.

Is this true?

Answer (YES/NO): YES